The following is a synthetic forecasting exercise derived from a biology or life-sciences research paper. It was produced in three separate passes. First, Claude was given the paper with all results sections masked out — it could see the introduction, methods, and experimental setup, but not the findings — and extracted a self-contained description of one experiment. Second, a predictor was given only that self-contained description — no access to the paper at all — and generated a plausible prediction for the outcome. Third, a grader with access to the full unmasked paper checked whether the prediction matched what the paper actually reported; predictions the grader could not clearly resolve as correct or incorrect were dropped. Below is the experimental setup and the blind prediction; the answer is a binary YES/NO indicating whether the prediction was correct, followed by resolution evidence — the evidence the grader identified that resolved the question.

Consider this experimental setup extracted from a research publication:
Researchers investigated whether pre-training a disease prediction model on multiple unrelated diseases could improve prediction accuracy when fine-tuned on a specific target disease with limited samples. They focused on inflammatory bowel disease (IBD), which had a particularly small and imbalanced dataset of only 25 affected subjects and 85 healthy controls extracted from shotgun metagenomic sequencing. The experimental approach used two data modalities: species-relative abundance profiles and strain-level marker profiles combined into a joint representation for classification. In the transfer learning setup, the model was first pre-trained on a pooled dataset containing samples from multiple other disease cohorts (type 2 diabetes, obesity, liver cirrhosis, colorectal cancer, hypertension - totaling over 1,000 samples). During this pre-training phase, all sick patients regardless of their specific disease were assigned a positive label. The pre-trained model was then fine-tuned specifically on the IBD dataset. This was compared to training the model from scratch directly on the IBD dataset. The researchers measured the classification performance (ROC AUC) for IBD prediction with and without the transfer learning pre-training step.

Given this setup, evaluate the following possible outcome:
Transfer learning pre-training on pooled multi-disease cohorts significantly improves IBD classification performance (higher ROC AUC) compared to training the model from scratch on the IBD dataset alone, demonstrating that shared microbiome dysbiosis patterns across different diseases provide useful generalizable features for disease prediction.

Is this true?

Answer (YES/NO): NO